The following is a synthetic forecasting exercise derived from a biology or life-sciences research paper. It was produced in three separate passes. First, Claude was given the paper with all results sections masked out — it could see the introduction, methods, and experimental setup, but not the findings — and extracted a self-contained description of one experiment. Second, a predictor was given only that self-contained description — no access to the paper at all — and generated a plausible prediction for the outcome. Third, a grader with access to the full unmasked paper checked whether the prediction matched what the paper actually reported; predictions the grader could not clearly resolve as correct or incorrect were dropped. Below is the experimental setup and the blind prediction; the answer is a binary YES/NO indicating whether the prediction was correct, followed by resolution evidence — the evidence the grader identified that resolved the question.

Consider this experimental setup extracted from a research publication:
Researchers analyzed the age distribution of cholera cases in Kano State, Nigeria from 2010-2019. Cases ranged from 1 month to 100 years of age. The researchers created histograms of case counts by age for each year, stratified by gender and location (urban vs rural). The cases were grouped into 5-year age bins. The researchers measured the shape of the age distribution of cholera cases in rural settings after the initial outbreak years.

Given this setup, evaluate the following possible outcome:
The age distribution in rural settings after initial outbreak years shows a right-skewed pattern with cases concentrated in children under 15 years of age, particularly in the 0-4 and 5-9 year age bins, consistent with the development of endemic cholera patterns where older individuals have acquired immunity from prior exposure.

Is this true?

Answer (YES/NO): YES